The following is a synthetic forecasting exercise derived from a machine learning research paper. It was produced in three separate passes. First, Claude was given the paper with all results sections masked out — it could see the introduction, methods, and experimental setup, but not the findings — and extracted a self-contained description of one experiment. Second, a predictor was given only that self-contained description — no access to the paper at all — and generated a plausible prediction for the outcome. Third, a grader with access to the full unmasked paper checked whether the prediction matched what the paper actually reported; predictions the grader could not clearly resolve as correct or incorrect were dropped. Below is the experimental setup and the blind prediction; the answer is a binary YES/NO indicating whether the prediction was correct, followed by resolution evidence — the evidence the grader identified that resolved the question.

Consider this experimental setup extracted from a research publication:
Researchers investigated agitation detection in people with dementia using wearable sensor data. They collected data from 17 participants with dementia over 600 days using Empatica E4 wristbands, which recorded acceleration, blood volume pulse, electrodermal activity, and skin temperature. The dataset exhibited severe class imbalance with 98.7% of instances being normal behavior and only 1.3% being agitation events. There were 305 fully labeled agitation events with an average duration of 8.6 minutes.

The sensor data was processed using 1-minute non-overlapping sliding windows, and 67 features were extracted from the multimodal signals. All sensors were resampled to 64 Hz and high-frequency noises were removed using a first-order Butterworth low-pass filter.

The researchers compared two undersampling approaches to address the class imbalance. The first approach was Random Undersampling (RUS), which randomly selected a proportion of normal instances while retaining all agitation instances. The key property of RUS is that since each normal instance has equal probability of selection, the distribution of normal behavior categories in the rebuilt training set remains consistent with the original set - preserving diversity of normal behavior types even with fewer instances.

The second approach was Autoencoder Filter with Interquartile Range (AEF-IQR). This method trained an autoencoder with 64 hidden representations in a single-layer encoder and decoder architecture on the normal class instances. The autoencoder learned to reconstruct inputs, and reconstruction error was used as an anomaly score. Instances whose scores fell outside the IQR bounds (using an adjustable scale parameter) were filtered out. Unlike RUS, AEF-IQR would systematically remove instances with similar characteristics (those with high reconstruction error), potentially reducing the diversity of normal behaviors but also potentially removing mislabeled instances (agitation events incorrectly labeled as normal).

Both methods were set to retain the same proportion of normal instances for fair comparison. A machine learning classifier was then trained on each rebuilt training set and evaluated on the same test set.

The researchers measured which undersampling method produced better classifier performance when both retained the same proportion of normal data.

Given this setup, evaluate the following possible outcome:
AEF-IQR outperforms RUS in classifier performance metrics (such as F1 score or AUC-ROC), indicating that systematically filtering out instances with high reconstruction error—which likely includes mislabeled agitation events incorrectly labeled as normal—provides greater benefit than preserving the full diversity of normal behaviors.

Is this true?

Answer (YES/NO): NO